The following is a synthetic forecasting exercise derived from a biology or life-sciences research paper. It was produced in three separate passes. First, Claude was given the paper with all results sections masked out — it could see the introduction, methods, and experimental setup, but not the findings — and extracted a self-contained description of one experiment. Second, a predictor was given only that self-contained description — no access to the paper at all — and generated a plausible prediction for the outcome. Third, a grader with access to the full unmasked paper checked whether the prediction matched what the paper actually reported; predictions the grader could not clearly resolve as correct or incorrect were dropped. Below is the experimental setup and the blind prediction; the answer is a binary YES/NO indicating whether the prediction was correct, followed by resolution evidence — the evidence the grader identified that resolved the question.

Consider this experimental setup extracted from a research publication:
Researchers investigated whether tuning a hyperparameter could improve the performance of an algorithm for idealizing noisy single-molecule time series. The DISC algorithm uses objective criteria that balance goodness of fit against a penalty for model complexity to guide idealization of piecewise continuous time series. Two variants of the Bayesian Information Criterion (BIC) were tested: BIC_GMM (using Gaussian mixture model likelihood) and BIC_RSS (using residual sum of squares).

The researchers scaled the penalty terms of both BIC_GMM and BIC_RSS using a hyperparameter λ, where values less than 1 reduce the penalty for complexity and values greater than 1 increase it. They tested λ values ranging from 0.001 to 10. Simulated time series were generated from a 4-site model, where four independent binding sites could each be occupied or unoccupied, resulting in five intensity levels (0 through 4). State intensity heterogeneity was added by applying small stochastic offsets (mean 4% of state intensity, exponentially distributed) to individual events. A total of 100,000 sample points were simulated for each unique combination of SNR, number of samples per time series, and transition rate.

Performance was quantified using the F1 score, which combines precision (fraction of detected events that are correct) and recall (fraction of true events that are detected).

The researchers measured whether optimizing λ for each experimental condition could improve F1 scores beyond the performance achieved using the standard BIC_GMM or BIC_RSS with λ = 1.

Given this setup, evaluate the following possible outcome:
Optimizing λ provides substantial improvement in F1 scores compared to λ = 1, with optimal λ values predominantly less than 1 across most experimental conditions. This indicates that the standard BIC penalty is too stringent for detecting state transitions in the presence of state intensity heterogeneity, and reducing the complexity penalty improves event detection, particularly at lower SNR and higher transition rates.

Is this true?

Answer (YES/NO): NO